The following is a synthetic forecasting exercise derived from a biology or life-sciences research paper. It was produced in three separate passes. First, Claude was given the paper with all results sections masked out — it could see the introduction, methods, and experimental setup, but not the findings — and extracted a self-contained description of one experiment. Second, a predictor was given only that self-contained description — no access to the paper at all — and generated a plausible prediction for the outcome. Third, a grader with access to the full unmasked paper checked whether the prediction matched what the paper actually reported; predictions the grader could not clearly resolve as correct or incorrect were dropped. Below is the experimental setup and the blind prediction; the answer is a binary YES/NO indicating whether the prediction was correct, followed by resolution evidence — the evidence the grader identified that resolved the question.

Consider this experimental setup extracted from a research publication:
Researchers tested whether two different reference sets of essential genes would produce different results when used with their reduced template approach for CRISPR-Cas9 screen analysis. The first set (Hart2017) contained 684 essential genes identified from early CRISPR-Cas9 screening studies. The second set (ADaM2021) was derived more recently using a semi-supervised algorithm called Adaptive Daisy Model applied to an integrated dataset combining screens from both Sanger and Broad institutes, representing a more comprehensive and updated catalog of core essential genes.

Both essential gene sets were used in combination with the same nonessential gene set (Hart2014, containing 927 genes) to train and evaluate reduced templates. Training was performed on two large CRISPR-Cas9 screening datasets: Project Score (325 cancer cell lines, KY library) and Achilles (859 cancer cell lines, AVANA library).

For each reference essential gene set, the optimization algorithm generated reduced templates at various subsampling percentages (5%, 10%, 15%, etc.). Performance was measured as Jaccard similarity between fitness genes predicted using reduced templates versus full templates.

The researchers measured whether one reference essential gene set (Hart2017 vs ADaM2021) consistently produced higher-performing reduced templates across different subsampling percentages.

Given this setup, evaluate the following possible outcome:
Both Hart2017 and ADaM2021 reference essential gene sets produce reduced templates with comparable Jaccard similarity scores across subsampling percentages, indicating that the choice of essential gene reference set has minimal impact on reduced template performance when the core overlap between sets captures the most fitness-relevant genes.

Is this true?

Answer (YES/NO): NO